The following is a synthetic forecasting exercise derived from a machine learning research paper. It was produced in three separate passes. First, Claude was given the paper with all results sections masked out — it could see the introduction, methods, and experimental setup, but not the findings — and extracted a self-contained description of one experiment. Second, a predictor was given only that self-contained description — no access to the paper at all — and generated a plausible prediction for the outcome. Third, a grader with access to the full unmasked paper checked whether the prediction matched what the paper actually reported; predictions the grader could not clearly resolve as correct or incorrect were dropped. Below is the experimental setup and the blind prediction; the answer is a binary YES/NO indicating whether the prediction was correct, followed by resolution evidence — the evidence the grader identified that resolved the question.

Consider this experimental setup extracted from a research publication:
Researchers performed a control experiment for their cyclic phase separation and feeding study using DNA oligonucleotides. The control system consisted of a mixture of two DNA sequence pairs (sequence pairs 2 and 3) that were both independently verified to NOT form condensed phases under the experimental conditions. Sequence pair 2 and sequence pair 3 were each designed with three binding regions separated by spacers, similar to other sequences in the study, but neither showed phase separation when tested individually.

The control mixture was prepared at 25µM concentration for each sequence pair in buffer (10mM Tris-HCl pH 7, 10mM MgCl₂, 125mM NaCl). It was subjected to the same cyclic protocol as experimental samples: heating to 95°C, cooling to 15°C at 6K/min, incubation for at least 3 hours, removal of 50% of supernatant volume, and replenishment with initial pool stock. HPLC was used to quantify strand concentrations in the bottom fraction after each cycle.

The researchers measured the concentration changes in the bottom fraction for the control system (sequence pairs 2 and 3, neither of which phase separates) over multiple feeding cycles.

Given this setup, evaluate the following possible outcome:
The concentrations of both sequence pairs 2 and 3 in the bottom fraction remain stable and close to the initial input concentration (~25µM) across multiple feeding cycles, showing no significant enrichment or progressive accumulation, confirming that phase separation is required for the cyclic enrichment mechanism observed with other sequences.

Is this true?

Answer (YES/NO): YES